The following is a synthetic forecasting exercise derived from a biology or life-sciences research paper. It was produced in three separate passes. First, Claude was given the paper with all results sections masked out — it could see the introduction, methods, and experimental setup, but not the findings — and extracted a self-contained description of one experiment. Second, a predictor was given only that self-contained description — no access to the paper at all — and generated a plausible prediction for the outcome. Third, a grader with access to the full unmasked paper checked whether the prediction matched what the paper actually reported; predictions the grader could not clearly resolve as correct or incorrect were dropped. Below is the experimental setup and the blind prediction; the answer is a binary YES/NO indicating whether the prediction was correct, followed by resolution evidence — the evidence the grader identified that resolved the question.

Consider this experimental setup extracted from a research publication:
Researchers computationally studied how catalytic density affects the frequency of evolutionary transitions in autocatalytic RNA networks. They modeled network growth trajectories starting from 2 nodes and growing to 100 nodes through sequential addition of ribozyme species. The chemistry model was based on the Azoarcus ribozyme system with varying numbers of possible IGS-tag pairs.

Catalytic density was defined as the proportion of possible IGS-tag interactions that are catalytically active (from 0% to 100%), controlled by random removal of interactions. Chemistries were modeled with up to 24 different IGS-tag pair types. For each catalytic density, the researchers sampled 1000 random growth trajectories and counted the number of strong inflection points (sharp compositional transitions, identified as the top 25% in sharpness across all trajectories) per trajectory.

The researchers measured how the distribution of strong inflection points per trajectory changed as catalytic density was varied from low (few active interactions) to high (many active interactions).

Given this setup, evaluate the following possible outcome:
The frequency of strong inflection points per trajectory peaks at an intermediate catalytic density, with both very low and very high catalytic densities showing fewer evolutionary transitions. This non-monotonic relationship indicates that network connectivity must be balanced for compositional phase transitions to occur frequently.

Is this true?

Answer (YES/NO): NO